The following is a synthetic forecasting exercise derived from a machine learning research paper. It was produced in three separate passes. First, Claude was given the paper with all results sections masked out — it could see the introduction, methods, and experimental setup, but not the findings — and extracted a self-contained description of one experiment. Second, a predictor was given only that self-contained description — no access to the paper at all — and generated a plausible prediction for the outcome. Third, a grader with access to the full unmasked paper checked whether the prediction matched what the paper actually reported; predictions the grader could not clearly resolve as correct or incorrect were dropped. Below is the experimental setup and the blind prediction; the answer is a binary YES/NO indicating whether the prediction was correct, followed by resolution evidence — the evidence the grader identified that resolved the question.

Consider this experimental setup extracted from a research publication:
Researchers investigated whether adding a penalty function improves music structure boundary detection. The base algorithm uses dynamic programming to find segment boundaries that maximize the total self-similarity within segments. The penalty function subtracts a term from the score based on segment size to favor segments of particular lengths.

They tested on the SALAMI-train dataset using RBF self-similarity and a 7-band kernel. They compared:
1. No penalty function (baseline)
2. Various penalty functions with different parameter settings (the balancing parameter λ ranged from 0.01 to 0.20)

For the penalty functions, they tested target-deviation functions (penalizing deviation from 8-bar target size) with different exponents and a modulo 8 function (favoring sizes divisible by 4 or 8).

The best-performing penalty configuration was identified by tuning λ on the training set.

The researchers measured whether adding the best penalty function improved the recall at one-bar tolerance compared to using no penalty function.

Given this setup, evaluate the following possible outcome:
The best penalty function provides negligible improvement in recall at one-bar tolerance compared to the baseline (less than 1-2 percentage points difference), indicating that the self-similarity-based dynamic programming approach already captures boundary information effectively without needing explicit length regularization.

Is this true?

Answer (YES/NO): NO